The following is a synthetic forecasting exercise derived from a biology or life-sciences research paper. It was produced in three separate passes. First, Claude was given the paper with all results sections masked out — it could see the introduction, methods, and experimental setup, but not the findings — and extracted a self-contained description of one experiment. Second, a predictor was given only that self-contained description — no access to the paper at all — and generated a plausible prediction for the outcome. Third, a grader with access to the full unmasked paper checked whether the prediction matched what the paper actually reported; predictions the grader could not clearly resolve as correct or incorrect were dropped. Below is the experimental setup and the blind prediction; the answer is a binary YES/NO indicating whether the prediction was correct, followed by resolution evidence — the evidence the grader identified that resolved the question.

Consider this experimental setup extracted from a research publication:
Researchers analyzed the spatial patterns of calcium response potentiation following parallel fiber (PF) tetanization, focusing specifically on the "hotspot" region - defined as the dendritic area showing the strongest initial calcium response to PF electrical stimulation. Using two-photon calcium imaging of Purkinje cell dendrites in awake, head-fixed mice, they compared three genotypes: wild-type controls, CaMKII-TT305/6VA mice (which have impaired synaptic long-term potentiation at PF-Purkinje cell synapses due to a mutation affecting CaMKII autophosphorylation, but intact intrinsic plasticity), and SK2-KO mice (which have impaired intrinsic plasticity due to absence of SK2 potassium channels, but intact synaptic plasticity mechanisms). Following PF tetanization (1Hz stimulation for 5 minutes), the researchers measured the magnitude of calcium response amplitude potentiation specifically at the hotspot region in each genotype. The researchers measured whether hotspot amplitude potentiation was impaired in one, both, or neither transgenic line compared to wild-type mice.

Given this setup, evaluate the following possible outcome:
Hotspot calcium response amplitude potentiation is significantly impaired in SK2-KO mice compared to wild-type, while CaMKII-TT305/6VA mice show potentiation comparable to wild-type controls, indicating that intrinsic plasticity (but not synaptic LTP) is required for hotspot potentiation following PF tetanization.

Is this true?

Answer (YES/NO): NO